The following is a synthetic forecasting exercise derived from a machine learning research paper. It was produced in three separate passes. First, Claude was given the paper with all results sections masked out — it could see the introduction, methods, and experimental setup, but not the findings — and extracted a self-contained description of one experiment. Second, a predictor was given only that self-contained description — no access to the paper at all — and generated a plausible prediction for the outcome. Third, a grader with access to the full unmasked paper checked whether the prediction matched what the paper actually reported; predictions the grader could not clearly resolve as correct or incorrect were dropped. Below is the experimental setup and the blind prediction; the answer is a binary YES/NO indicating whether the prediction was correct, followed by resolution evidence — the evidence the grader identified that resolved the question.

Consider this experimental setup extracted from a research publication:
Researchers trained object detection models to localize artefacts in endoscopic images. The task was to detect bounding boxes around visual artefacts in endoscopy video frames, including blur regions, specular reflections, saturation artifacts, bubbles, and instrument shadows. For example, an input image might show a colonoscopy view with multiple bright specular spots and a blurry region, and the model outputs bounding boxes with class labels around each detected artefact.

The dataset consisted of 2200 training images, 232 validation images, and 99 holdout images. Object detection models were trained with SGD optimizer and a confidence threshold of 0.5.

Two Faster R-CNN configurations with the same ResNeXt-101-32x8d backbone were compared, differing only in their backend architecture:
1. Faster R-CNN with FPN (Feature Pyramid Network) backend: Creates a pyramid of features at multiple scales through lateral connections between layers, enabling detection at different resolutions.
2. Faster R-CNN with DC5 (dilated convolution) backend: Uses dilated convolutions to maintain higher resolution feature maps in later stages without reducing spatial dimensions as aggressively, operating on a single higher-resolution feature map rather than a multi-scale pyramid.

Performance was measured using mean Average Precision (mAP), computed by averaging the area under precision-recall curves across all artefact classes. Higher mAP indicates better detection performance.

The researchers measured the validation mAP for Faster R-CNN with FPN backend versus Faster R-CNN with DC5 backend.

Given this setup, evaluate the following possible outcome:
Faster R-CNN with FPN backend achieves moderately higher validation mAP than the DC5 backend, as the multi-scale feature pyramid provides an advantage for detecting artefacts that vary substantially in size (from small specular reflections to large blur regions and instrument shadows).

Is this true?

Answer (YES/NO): NO